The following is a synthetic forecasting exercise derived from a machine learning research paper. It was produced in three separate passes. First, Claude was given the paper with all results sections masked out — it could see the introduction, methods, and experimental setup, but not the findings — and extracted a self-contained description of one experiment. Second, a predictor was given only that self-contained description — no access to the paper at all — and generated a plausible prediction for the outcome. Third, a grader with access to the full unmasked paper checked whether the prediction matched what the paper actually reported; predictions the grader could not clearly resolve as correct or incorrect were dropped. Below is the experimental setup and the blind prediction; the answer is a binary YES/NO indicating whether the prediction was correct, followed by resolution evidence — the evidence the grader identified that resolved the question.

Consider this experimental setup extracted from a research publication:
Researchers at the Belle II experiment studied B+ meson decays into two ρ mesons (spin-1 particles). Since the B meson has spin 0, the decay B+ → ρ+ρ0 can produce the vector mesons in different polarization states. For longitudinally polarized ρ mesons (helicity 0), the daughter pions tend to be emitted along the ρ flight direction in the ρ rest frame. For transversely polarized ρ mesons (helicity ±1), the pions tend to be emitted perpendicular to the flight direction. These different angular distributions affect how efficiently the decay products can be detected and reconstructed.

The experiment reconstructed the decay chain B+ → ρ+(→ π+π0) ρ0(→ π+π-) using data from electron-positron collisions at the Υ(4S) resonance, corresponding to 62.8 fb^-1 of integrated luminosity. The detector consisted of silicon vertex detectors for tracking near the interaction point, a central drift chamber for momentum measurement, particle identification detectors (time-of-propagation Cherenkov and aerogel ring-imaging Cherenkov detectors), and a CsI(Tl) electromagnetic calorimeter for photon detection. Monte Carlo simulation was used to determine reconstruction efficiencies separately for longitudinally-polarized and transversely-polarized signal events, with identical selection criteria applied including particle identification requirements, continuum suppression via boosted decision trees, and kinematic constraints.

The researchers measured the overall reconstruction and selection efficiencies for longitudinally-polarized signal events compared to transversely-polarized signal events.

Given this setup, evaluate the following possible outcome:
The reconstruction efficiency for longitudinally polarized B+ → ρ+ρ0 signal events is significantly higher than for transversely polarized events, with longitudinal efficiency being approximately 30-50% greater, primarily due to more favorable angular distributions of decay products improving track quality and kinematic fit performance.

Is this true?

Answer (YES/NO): NO